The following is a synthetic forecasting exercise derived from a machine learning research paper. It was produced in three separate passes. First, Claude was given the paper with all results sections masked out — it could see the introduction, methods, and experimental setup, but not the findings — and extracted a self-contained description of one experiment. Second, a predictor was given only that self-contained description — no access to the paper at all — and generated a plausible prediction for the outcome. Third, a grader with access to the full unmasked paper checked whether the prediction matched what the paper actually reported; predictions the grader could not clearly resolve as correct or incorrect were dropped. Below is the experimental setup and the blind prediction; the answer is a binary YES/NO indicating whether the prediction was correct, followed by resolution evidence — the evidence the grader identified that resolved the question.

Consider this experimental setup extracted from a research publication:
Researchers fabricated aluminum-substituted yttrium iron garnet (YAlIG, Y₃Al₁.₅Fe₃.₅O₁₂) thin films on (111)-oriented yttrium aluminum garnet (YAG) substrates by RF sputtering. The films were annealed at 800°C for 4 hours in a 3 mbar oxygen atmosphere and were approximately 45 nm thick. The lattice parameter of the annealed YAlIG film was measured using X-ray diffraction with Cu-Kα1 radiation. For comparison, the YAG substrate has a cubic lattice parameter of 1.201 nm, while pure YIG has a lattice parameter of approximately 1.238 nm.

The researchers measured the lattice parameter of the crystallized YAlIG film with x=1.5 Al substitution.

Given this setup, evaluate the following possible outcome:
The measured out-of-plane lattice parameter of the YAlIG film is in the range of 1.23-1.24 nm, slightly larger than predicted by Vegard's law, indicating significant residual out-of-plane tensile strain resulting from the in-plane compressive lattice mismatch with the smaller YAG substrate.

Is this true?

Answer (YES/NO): NO